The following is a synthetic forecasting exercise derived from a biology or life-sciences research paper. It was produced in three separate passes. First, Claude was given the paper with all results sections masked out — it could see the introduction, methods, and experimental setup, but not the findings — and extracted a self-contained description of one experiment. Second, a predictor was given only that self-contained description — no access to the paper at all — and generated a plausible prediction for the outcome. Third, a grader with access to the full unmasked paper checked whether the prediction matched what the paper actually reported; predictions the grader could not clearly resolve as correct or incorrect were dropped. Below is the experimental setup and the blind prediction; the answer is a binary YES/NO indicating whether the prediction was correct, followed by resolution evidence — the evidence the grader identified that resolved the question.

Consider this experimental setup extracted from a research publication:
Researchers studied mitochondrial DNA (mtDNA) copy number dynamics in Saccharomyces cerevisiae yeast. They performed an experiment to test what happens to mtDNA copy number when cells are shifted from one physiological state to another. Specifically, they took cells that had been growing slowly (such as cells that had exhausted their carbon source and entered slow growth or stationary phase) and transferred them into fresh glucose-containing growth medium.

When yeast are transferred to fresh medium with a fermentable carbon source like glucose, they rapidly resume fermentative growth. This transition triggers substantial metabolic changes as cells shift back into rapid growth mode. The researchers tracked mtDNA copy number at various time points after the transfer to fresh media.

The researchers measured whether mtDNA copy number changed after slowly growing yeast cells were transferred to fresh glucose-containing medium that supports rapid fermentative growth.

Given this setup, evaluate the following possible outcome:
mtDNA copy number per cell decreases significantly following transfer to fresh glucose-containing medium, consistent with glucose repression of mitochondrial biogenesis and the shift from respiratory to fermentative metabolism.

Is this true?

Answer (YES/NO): YES